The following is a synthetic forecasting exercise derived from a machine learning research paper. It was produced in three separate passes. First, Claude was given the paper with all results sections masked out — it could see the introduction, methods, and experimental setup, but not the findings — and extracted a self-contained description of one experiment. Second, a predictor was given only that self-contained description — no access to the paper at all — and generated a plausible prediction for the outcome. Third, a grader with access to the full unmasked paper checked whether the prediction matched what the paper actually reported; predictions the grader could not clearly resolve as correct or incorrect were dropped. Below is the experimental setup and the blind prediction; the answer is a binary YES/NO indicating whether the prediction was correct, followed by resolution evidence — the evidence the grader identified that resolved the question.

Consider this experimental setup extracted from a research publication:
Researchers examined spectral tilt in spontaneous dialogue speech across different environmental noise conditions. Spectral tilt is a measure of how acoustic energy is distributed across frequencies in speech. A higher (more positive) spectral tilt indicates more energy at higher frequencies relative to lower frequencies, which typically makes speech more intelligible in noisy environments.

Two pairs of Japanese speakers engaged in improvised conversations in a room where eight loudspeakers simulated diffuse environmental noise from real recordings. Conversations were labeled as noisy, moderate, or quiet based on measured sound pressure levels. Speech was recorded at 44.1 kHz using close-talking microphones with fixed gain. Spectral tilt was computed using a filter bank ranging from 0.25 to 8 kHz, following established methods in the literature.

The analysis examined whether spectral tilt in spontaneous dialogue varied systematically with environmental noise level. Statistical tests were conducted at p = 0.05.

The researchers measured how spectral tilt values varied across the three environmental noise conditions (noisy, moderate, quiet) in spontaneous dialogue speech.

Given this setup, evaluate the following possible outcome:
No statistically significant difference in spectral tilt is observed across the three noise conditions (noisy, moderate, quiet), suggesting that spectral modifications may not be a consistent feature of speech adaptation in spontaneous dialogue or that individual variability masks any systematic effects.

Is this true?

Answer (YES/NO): NO